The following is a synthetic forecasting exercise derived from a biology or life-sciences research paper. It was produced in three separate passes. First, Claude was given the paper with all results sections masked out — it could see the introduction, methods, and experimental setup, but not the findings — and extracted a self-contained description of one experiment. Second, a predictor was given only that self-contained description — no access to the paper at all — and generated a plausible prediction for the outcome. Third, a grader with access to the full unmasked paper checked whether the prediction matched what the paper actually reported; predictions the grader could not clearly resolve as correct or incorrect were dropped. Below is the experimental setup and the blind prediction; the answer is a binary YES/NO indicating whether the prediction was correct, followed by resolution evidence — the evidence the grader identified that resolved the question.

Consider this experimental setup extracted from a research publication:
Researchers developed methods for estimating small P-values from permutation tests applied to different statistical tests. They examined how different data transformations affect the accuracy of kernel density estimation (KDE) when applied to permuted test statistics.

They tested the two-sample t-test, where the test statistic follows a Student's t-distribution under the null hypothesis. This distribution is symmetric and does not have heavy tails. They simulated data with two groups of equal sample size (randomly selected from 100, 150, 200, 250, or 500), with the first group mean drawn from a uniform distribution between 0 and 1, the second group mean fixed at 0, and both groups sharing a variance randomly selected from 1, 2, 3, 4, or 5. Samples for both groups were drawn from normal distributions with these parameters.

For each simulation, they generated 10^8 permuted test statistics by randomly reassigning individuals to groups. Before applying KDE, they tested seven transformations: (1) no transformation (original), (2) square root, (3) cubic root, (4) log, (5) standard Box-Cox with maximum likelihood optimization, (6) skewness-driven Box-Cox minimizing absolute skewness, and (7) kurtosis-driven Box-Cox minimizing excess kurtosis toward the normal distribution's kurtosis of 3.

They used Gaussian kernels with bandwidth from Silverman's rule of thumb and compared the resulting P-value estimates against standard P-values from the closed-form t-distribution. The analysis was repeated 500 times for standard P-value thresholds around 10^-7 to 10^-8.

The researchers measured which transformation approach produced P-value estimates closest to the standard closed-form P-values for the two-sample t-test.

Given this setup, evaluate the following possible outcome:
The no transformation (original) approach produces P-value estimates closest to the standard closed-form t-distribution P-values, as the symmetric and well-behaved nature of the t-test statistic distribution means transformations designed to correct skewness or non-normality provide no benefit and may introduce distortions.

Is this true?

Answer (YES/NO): YES